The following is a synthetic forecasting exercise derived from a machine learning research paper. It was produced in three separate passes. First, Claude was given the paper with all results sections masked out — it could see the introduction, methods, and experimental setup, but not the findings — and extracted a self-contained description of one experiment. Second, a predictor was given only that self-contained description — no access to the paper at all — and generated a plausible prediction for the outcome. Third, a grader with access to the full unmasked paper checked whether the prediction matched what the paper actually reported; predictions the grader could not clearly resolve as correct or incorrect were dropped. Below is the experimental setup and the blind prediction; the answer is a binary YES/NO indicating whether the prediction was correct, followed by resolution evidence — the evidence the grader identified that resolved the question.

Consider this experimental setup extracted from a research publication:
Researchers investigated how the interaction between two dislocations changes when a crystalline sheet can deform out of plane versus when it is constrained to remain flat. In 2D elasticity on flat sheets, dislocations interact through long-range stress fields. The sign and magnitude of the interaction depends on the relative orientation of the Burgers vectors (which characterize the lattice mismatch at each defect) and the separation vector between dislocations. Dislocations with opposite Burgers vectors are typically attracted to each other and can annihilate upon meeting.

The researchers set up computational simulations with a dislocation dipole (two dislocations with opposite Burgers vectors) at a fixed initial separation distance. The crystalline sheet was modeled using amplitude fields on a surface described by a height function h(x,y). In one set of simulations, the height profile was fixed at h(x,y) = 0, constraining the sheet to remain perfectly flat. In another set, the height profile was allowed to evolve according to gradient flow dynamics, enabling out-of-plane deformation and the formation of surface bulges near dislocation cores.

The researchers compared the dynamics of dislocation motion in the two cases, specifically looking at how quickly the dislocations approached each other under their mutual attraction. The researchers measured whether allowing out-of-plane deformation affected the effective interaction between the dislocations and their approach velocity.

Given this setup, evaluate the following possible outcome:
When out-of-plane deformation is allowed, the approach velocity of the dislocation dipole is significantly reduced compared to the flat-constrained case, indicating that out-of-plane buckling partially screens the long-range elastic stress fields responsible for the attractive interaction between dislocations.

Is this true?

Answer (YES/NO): NO